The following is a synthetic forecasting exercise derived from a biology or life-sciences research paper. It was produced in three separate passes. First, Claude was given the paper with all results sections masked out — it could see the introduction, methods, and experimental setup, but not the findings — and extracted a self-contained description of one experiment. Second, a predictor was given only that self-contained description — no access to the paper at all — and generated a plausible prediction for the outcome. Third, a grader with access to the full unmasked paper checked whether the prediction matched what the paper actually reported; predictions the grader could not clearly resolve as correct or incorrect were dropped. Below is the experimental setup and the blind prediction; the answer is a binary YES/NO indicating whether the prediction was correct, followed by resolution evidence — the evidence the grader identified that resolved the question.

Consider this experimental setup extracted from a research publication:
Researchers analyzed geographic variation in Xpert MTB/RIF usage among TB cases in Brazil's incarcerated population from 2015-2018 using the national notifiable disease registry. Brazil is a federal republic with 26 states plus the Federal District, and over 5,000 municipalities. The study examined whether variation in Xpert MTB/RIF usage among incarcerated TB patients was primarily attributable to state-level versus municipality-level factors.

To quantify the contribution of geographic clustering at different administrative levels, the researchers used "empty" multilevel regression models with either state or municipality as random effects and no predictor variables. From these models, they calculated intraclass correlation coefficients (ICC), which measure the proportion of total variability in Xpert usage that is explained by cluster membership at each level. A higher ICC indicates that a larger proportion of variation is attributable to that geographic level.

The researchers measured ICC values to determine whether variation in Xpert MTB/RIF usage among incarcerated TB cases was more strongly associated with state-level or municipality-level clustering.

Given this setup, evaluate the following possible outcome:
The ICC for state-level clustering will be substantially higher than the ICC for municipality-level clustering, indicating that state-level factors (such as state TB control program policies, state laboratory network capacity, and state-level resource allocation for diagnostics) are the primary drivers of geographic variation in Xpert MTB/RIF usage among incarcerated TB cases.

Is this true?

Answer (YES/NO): NO